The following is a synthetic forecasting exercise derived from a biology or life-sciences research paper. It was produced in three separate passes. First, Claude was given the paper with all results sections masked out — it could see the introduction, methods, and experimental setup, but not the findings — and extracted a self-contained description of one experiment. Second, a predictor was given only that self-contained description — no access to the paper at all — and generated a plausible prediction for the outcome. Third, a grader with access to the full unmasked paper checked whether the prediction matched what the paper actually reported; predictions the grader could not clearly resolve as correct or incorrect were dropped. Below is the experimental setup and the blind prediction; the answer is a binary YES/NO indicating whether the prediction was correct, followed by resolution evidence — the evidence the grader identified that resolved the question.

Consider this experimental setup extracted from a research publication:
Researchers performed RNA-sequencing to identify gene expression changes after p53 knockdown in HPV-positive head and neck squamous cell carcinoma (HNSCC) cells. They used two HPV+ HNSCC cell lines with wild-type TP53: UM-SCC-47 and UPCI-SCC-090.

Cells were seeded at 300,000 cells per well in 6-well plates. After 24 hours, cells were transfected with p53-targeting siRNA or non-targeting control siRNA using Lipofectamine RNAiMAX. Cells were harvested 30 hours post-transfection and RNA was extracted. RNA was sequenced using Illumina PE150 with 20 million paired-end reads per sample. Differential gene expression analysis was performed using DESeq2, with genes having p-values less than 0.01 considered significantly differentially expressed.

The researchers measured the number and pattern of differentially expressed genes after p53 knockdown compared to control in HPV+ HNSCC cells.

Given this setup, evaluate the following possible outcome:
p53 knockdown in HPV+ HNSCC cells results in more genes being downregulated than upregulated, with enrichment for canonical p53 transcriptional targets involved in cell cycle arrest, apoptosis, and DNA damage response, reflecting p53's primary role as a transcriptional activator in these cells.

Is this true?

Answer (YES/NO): NO